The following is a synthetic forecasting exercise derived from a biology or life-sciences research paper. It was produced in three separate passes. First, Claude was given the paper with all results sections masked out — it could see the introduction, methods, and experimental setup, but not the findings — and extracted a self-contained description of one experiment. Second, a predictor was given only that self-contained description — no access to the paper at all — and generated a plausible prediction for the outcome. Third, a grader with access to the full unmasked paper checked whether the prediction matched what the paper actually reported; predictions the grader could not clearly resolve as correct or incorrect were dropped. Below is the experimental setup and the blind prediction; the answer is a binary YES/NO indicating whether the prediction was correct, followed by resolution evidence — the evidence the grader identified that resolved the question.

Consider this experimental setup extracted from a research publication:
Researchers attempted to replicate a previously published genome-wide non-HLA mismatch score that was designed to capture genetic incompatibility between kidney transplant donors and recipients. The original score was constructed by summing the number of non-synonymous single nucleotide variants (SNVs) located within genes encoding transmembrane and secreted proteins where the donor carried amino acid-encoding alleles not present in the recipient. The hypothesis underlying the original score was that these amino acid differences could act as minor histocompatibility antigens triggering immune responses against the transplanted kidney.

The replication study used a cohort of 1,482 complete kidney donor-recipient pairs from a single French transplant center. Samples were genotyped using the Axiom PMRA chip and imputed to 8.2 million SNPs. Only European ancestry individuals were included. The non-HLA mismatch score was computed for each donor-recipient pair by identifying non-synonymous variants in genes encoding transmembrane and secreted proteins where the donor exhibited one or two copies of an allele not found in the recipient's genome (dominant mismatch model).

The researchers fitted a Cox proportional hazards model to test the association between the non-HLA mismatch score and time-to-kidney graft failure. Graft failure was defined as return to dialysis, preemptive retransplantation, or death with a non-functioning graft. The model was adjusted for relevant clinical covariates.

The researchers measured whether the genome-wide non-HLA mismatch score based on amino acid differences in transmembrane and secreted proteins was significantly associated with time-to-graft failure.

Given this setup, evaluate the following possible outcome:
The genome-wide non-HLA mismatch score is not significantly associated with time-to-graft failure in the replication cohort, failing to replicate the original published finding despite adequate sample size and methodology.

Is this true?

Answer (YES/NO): YES